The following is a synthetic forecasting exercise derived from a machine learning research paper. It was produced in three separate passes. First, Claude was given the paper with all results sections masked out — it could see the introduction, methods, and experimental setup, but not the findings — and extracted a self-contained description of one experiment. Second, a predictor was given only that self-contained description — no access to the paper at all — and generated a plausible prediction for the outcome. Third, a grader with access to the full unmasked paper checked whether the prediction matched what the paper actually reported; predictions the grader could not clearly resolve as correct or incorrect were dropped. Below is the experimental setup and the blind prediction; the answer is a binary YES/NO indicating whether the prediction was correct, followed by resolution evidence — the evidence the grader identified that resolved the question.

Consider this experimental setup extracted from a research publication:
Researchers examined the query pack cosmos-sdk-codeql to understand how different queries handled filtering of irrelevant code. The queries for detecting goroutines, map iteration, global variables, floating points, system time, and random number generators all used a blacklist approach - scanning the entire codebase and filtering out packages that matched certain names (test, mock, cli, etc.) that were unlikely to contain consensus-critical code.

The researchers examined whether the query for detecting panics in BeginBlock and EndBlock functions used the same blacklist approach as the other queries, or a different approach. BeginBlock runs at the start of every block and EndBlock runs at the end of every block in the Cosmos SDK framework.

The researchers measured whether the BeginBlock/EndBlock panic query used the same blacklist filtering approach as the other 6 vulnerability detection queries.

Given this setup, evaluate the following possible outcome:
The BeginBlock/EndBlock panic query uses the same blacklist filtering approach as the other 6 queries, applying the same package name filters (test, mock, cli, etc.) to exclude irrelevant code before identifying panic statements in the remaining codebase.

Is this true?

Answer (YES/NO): NO